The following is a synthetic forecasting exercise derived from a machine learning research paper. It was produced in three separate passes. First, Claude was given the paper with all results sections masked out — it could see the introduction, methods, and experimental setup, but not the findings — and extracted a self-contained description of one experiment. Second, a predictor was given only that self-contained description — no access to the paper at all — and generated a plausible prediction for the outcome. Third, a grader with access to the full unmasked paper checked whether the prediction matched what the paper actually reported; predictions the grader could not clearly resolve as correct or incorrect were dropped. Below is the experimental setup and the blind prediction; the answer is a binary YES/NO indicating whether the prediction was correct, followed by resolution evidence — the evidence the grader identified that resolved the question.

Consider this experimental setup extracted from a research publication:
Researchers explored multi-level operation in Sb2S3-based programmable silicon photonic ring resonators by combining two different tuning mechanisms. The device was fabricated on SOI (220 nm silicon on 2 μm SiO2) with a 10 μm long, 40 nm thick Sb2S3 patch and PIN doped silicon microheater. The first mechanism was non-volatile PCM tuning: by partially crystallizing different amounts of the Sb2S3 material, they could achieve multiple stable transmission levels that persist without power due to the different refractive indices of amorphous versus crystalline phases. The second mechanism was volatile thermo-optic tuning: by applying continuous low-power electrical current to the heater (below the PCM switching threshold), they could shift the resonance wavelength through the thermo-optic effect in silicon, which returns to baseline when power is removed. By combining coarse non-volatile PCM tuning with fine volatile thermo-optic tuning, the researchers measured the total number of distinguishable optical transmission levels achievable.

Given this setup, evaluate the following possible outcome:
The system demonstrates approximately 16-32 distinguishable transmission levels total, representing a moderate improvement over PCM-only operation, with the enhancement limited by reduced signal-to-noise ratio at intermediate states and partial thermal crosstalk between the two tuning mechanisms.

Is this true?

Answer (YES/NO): NO